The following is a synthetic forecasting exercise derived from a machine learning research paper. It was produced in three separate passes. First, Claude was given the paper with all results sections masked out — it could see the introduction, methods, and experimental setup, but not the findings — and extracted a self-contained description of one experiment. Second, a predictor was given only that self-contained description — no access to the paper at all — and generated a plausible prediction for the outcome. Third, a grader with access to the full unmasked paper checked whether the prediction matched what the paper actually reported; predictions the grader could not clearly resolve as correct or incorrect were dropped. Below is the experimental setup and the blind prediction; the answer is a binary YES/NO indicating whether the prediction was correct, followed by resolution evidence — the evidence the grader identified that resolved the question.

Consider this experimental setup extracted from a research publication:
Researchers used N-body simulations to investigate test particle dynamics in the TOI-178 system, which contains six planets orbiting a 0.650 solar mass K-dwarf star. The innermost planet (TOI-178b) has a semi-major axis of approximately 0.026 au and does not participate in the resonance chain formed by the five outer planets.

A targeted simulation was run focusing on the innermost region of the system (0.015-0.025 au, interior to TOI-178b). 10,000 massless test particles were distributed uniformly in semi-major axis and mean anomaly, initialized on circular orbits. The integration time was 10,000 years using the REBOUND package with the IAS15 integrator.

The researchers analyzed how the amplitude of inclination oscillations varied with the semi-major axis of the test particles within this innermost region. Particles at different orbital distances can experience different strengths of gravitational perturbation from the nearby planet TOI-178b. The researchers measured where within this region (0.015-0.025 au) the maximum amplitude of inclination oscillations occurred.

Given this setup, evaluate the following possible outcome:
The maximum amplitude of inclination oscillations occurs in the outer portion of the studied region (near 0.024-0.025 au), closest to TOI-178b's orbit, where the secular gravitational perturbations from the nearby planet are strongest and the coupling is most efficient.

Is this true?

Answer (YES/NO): NO